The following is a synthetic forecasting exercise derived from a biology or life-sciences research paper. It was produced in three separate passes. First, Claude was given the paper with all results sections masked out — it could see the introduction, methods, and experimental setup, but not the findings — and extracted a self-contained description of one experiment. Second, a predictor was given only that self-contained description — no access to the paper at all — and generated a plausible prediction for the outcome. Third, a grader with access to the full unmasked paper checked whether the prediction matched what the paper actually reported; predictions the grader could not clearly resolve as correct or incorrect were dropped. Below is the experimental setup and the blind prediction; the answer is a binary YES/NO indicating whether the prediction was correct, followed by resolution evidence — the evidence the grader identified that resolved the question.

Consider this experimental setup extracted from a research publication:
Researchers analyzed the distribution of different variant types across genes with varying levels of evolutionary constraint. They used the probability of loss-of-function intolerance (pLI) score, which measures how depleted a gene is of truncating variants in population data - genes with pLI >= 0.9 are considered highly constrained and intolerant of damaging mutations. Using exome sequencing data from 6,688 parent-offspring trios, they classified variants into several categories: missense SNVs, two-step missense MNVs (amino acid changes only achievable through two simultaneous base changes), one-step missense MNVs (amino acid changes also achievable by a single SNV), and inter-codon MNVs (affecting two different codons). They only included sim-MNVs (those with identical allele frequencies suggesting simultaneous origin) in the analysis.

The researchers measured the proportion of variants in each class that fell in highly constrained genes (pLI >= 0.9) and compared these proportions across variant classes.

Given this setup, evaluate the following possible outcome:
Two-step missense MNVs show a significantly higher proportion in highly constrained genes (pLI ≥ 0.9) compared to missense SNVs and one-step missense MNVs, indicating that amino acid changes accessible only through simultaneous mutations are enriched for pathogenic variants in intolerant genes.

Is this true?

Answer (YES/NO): NO